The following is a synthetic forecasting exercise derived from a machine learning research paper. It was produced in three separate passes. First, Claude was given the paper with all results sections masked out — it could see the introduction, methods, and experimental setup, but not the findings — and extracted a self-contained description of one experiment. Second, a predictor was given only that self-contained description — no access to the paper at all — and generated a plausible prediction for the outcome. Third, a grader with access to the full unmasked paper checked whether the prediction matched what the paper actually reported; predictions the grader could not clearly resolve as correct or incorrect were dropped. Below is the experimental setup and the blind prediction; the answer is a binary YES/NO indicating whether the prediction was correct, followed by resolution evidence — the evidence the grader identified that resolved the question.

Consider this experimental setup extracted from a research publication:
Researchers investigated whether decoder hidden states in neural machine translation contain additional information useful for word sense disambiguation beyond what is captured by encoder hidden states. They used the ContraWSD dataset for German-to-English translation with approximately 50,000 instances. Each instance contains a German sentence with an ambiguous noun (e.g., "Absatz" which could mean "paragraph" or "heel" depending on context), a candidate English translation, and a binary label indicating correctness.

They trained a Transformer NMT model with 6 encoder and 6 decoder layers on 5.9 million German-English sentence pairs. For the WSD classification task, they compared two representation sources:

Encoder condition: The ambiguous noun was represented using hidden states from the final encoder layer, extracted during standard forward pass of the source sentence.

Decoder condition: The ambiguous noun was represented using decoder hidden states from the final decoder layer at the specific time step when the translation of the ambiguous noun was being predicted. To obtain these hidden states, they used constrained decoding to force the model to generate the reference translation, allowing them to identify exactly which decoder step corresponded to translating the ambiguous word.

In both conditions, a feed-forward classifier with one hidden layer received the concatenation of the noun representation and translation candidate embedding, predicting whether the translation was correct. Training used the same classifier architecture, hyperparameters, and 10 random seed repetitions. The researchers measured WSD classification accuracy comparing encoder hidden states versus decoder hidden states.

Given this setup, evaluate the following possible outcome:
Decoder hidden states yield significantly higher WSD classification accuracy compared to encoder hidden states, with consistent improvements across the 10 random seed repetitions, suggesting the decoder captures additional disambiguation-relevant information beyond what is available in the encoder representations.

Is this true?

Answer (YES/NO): NO